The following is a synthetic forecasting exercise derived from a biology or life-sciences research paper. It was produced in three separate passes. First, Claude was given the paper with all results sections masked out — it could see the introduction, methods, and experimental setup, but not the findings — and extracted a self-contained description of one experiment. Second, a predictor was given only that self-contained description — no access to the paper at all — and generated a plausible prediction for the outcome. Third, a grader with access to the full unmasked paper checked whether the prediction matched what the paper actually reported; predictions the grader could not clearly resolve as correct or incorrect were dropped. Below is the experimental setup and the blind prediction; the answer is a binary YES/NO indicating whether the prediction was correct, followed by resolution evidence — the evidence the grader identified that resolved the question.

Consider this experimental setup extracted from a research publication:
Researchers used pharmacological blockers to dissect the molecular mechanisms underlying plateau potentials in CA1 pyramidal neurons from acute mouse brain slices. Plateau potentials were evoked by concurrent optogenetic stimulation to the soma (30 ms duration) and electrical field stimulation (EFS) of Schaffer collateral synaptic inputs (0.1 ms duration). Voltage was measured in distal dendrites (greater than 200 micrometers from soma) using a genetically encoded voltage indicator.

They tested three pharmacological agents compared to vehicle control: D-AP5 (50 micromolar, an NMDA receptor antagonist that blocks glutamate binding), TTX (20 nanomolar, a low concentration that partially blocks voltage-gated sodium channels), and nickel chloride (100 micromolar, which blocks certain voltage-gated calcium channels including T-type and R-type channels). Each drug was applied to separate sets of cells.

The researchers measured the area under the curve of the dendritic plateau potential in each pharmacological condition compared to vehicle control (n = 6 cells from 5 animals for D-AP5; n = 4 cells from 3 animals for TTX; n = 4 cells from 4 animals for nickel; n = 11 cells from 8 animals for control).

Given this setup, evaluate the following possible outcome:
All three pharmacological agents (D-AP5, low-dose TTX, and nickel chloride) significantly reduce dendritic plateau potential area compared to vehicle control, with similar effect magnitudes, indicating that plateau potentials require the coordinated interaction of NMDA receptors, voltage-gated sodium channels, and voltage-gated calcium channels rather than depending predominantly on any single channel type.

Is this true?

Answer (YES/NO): NO